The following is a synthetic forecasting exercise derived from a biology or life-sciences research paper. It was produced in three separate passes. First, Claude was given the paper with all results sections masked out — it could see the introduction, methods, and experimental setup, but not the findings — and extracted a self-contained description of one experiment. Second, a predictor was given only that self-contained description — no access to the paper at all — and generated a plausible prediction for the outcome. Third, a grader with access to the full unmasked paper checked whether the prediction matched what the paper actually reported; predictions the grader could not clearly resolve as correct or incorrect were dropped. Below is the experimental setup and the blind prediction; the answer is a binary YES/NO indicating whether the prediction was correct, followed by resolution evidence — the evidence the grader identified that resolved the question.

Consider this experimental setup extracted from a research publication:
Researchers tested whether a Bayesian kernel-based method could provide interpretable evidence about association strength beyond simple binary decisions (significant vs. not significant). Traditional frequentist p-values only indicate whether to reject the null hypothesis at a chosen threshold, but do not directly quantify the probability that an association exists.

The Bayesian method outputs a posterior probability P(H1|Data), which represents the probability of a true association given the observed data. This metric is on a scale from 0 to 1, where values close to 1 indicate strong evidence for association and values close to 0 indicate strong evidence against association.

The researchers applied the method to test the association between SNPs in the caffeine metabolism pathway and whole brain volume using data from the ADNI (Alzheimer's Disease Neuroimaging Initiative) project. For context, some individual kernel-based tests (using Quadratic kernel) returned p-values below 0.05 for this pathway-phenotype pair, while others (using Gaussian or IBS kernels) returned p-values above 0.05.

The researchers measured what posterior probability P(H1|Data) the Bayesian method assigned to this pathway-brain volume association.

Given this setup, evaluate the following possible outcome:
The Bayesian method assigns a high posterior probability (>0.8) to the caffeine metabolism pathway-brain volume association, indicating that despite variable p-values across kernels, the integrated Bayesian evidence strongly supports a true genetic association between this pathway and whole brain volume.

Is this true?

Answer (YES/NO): NO